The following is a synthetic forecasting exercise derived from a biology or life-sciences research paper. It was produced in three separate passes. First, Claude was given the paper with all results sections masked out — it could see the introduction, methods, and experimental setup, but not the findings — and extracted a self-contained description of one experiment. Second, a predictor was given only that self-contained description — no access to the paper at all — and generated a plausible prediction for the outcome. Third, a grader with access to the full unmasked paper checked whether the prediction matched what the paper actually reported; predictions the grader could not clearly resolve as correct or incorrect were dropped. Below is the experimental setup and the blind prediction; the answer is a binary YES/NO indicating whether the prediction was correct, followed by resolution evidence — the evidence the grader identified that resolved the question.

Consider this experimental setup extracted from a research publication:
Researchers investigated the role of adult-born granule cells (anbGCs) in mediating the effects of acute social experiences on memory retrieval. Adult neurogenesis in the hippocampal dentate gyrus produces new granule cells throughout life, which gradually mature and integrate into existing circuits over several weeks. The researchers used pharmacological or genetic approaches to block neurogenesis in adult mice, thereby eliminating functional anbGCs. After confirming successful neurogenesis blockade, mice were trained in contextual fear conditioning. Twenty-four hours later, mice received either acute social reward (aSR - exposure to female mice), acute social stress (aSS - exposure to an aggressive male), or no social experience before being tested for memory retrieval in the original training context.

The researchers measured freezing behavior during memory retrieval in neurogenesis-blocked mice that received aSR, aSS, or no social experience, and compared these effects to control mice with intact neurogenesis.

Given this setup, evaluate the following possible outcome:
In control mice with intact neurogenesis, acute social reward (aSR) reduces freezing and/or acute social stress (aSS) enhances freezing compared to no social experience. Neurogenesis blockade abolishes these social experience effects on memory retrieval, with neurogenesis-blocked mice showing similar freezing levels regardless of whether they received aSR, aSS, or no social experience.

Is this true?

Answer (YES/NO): NO